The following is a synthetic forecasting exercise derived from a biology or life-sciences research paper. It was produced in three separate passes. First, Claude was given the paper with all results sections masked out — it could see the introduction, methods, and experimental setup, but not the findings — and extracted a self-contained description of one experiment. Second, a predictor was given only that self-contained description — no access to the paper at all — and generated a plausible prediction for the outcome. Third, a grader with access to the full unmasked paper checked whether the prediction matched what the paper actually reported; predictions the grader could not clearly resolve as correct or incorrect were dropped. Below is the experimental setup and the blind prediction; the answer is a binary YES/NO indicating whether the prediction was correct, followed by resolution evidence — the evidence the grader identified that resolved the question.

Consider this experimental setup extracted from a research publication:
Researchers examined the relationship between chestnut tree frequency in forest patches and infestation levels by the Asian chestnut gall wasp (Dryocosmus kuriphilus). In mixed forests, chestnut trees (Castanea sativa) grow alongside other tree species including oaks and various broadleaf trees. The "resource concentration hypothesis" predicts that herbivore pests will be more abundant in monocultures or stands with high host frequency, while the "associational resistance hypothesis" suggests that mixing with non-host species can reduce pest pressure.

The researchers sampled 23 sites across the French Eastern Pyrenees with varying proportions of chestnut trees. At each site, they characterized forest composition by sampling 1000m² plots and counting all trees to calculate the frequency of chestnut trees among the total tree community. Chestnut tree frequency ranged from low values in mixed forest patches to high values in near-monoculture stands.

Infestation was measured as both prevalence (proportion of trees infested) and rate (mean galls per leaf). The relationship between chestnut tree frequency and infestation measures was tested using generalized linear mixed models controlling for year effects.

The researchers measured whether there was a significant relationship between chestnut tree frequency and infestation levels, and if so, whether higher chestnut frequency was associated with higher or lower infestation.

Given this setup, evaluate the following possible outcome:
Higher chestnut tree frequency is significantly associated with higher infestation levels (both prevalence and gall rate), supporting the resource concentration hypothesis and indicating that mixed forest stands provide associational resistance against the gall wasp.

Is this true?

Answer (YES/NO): YES